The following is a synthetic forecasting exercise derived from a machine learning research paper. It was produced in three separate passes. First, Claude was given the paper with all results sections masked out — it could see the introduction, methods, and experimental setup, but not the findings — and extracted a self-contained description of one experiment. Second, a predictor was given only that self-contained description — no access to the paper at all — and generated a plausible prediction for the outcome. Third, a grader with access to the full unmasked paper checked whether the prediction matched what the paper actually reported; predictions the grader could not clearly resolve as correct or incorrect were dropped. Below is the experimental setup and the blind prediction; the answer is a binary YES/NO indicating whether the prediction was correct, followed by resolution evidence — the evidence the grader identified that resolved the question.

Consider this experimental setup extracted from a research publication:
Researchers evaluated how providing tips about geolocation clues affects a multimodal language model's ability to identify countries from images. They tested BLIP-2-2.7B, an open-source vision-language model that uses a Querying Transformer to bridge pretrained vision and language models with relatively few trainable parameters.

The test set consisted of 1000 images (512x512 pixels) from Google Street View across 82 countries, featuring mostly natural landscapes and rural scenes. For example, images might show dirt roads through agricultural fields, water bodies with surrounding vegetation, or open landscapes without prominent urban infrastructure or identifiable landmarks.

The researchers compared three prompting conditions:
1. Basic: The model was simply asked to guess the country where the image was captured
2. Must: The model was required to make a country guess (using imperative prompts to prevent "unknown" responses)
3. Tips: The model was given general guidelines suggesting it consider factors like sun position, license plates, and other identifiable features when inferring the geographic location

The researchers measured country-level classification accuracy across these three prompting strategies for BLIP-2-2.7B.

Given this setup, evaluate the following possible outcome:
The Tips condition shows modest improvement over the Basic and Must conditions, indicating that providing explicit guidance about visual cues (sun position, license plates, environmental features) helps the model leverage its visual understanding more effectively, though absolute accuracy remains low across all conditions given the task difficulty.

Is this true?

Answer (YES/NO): NO